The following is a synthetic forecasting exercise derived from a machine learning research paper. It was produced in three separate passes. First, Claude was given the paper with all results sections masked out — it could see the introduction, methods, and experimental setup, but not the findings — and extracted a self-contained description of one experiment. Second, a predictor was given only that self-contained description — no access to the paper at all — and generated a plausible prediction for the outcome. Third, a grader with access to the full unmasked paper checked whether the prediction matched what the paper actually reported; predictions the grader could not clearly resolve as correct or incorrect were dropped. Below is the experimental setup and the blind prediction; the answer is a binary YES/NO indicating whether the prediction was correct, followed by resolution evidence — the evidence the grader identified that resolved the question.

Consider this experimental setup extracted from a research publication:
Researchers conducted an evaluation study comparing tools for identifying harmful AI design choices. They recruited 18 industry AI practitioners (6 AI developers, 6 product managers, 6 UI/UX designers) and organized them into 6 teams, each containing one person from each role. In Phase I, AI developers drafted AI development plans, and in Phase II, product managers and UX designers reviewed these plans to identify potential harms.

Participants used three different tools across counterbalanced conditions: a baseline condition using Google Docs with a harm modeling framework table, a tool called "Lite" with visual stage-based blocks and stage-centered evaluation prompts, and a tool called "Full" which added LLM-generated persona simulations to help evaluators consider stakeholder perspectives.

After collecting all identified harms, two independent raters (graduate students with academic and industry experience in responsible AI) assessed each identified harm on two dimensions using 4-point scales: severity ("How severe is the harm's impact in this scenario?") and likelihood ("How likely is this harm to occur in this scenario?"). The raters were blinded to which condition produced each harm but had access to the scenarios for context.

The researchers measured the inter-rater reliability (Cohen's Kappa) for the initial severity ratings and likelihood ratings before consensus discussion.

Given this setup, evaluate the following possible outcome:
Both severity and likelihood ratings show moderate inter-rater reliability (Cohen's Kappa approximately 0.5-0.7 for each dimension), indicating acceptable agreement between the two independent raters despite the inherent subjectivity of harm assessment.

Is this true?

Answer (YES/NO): NO